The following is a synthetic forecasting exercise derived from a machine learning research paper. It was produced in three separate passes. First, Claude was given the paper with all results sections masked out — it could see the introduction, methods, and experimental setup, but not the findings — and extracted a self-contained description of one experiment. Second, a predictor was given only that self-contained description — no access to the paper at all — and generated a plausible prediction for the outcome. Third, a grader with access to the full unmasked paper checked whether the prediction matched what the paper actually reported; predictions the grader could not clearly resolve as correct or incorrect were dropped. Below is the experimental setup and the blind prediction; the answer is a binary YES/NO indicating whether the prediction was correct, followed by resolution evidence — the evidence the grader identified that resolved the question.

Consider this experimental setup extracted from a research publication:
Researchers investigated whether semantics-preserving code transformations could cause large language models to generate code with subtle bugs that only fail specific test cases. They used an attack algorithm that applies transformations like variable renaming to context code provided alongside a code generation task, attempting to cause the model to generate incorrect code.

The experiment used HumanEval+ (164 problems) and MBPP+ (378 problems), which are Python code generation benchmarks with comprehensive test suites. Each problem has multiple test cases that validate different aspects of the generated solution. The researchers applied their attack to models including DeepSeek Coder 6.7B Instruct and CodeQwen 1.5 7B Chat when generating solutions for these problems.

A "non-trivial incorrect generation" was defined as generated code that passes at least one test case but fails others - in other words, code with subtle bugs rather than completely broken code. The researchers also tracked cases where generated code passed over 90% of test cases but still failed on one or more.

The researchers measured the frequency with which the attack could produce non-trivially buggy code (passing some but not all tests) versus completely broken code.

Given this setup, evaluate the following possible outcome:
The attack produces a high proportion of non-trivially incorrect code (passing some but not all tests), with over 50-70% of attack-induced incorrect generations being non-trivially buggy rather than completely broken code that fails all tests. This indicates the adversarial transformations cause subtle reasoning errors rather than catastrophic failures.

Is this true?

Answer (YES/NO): NO